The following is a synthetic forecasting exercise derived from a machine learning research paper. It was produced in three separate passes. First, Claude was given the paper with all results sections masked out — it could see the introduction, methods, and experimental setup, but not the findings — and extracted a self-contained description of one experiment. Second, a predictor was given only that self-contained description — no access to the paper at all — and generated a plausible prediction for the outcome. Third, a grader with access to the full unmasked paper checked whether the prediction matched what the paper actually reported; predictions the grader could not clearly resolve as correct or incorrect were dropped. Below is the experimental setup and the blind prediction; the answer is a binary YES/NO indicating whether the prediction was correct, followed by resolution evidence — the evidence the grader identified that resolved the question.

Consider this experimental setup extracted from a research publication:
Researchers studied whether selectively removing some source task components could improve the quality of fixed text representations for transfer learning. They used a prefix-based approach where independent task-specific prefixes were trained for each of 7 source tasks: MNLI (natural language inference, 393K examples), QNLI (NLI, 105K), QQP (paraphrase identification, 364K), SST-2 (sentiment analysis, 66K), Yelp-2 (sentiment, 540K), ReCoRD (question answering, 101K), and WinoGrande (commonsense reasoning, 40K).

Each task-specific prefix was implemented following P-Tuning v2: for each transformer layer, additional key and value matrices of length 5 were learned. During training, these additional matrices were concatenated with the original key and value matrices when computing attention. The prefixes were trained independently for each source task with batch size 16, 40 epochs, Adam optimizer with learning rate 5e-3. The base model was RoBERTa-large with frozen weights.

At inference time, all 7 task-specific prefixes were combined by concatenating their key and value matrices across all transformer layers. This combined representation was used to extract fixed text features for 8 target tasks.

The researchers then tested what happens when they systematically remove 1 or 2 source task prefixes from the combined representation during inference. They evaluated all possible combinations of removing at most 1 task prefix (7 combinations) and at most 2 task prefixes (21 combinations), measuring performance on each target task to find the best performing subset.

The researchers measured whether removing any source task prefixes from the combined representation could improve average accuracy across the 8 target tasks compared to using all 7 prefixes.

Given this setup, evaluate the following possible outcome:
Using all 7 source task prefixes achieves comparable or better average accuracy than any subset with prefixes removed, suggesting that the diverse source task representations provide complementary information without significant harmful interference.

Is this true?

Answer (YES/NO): NO